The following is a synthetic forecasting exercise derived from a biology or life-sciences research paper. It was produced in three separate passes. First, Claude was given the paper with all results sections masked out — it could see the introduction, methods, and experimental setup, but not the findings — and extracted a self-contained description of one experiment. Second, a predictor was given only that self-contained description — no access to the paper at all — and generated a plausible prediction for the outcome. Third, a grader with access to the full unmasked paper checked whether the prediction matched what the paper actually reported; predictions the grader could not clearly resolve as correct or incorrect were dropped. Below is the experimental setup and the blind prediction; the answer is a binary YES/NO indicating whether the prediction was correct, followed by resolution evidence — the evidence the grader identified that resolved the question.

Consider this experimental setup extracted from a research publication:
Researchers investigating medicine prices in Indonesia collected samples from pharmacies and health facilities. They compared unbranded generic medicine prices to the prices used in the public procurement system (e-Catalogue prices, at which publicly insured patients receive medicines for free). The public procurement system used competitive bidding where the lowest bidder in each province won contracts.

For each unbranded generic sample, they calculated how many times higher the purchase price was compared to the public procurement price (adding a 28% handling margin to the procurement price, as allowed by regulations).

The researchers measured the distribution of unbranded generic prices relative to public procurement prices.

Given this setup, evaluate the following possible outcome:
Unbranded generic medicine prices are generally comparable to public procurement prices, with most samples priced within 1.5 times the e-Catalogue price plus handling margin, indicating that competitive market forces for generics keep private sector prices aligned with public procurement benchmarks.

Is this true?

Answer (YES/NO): NO